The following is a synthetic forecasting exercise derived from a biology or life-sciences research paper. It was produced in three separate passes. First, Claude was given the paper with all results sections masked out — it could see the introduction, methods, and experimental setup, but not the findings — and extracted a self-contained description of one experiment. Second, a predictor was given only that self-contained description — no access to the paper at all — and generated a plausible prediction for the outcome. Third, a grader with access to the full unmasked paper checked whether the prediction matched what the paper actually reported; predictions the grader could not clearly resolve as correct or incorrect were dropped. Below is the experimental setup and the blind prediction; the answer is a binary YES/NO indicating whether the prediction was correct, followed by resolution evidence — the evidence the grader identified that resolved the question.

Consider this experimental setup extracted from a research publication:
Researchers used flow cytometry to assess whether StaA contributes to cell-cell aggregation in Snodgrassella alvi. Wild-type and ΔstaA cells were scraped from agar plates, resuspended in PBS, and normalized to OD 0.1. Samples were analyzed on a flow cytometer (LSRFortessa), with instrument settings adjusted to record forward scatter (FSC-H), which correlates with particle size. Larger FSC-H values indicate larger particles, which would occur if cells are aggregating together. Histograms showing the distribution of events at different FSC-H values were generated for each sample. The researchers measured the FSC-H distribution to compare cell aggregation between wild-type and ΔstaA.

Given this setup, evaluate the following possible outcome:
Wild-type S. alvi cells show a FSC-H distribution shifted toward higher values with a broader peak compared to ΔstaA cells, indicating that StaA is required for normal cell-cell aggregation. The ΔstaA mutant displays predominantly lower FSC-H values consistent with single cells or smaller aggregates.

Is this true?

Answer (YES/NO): YES